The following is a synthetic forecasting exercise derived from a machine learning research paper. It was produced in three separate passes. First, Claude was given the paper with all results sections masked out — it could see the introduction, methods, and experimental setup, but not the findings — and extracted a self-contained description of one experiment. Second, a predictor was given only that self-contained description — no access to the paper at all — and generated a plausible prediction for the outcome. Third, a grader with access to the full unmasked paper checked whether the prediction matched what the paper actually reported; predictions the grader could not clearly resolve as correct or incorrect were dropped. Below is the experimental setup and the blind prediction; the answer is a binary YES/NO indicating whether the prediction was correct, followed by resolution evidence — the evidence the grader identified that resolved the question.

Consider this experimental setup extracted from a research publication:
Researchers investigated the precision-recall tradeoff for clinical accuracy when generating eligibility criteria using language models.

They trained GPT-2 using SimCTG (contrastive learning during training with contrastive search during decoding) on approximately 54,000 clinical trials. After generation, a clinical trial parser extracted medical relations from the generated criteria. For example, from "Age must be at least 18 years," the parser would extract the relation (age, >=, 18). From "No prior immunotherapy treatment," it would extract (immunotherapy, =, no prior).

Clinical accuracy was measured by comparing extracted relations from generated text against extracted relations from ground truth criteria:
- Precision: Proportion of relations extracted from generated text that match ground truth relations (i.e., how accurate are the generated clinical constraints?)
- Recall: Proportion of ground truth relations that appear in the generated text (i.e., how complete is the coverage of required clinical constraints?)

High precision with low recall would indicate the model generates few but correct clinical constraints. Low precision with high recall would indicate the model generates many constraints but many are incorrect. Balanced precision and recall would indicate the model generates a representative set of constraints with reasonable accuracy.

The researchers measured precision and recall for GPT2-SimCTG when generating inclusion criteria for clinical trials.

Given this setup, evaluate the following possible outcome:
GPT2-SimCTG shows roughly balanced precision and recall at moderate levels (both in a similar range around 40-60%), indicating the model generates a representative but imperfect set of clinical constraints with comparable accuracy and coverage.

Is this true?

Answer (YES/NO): NO